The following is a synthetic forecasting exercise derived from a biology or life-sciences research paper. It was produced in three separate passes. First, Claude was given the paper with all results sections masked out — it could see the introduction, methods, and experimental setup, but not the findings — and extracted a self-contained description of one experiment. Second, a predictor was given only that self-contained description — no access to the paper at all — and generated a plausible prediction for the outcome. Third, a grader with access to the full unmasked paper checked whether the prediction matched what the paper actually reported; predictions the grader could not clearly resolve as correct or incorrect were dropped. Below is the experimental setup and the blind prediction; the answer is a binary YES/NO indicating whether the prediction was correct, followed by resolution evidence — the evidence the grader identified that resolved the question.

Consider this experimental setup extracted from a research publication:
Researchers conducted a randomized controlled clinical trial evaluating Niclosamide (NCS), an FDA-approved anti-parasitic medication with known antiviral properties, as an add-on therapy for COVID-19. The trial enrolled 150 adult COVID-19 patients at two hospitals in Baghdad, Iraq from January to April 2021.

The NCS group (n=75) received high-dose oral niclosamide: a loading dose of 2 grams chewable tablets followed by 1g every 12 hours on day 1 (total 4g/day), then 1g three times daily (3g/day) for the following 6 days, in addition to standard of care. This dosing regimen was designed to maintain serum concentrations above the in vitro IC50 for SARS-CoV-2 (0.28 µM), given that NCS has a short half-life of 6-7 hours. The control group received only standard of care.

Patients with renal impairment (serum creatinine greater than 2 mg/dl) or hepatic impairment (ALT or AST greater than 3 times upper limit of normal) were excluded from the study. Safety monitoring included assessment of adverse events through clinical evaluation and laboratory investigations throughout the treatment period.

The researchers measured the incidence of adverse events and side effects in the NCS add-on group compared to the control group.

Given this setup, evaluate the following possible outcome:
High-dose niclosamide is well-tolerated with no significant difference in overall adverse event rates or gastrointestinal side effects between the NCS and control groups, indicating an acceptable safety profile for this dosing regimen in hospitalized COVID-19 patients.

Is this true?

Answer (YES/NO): NO